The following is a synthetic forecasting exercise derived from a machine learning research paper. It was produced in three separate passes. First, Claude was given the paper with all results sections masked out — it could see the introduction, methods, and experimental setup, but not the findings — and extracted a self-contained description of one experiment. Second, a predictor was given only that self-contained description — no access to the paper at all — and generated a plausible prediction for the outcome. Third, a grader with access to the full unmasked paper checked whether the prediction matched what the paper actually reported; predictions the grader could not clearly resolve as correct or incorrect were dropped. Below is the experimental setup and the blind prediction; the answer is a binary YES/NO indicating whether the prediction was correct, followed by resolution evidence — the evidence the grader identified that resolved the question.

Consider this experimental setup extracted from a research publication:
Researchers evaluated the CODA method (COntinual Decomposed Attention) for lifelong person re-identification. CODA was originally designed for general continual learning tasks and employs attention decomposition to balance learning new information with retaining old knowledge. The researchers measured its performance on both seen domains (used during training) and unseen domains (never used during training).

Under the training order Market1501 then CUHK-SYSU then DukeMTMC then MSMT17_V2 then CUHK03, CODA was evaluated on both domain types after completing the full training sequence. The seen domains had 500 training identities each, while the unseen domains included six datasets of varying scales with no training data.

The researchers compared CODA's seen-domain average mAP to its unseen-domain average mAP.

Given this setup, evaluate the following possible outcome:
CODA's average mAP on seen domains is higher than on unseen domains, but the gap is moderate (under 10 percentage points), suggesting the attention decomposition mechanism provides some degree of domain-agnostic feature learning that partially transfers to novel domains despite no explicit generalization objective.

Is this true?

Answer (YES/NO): YES